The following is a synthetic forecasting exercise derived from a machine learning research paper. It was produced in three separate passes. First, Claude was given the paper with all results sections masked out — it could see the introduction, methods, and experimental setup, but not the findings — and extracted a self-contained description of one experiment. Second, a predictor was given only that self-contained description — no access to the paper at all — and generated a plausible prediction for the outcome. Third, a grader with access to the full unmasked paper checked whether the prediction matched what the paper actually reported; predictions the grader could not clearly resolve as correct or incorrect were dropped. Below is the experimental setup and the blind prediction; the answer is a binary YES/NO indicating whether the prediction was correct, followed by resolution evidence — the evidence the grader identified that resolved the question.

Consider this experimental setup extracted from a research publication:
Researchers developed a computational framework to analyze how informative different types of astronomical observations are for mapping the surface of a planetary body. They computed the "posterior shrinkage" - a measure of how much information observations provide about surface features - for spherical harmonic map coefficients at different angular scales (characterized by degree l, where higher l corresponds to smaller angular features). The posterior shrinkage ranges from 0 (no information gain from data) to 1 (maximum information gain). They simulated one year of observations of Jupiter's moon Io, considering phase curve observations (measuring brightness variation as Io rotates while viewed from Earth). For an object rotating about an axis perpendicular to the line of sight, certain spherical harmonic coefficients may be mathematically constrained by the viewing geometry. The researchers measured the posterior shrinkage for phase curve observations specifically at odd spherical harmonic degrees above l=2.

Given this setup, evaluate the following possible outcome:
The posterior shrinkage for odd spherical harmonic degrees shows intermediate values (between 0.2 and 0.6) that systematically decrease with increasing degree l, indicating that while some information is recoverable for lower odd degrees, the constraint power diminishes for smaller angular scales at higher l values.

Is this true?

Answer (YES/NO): NO